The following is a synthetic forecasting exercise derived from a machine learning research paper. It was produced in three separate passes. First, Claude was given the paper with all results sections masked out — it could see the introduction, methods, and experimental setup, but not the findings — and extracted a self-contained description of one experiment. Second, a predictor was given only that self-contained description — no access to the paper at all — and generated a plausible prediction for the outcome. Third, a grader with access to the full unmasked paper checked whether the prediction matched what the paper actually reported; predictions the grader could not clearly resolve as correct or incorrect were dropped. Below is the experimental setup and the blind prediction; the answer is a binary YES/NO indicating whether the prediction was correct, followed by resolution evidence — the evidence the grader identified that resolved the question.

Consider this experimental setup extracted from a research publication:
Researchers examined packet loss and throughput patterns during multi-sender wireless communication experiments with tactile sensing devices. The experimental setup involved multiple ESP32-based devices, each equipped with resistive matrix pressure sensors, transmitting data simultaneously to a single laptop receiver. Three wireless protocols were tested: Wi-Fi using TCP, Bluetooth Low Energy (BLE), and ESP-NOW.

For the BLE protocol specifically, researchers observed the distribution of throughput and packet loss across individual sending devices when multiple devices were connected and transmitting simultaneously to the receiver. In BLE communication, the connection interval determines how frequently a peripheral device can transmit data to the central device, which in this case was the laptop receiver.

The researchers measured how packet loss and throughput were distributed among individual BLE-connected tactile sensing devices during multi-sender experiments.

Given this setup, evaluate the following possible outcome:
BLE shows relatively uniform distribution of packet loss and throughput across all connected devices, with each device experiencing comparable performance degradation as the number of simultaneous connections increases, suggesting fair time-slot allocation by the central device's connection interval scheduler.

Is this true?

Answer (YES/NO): NO